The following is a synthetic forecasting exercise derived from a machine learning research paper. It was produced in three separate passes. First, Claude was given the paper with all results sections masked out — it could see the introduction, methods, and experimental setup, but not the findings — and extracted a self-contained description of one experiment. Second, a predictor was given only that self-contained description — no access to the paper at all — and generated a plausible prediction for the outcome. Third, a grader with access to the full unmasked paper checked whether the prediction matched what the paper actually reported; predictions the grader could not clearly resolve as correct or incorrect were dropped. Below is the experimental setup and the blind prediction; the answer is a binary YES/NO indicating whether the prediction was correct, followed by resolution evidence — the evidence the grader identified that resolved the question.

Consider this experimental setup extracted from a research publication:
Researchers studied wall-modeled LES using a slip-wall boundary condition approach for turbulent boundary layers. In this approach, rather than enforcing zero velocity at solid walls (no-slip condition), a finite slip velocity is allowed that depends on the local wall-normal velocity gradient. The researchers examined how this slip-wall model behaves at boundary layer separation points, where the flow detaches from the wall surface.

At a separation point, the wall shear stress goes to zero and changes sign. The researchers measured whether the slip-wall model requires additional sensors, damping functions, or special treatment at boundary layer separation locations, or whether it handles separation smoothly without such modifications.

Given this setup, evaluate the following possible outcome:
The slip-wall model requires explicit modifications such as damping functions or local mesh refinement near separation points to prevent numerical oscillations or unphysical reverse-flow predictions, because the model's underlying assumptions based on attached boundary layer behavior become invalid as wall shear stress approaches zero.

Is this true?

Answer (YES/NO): NO